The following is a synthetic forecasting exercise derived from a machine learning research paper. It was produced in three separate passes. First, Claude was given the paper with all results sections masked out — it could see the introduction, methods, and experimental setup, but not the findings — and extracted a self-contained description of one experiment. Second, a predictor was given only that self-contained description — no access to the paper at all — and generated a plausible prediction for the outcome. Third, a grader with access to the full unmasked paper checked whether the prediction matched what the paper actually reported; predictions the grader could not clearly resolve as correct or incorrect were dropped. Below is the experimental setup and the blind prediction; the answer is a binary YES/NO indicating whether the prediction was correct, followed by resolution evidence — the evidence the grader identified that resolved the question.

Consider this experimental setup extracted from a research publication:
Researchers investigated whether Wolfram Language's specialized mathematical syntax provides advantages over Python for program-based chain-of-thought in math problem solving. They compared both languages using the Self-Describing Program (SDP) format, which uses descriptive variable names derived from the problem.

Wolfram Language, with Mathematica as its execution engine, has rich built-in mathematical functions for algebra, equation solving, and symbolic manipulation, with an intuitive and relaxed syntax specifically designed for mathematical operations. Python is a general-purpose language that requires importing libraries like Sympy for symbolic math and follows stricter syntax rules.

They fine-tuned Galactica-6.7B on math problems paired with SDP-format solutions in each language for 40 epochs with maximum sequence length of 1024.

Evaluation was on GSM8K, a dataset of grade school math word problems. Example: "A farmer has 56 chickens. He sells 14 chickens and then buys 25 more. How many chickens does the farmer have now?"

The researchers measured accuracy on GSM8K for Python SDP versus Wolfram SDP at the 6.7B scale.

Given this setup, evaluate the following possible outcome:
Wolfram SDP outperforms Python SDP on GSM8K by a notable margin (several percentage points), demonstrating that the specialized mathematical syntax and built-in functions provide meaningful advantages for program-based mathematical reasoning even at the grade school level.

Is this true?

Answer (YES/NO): NO